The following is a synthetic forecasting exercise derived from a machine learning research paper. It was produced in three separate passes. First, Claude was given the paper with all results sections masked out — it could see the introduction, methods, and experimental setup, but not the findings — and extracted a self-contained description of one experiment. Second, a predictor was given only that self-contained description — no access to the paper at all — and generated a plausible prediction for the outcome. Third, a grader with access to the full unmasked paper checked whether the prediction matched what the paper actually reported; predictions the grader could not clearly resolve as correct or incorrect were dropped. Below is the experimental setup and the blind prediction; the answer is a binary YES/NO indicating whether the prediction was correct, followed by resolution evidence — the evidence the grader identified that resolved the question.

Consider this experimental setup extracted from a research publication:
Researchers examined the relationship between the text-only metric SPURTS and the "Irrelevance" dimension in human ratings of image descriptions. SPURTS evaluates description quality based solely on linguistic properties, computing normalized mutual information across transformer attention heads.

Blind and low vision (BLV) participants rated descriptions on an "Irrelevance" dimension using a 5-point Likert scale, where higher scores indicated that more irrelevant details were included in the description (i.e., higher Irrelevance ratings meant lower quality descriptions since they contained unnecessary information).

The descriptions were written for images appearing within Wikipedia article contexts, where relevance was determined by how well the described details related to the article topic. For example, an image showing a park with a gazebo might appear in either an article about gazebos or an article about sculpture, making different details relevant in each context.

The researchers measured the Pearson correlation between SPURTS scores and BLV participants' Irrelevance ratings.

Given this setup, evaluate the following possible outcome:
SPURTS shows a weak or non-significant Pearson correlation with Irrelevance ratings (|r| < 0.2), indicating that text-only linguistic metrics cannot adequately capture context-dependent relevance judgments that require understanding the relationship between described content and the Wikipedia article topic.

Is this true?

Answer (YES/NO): NO